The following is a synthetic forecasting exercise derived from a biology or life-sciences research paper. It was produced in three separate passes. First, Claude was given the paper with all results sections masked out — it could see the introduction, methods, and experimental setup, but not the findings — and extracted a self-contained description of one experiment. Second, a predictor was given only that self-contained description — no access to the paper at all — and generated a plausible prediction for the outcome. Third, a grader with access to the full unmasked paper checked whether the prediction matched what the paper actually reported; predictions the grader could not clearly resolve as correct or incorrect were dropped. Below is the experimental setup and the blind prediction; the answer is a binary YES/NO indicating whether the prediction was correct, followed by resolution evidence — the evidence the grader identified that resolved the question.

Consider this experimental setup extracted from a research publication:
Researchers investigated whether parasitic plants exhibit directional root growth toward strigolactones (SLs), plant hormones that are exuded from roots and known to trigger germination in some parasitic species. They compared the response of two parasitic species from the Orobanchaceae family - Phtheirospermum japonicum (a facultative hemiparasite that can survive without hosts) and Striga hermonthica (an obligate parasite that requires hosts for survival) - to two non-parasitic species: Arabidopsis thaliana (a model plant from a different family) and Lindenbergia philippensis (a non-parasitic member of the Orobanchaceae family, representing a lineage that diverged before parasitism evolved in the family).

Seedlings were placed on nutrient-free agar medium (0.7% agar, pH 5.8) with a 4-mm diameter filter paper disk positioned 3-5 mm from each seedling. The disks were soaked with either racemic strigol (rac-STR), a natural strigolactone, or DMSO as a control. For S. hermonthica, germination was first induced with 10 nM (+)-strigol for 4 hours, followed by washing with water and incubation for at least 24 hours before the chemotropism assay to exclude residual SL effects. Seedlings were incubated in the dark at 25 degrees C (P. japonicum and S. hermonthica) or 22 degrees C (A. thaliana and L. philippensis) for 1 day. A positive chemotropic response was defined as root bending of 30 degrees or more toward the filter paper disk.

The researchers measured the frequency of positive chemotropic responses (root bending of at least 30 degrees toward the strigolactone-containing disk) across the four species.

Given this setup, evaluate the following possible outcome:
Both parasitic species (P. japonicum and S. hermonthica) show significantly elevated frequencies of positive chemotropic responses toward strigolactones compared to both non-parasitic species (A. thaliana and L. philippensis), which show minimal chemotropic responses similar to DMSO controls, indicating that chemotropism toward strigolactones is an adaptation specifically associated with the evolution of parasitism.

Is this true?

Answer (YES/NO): YES